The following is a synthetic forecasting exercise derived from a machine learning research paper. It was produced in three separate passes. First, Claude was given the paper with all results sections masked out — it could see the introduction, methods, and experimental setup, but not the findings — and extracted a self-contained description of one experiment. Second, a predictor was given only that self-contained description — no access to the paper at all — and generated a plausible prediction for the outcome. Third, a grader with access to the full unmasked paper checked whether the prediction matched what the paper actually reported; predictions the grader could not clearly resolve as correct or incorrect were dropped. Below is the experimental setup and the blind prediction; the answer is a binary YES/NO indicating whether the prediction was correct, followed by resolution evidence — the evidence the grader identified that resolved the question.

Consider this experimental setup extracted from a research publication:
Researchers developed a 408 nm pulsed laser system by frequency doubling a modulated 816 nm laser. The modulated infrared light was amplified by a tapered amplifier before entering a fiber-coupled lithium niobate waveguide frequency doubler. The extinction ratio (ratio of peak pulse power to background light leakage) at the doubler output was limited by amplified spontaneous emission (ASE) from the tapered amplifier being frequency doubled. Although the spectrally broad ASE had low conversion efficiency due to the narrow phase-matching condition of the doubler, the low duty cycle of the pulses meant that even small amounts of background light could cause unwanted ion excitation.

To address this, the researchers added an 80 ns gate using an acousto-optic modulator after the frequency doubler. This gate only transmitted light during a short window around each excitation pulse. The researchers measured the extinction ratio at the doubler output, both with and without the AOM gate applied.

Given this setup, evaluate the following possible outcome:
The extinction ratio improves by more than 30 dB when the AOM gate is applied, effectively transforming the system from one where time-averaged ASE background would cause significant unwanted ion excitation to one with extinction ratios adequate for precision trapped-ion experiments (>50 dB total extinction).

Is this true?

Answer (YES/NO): NO